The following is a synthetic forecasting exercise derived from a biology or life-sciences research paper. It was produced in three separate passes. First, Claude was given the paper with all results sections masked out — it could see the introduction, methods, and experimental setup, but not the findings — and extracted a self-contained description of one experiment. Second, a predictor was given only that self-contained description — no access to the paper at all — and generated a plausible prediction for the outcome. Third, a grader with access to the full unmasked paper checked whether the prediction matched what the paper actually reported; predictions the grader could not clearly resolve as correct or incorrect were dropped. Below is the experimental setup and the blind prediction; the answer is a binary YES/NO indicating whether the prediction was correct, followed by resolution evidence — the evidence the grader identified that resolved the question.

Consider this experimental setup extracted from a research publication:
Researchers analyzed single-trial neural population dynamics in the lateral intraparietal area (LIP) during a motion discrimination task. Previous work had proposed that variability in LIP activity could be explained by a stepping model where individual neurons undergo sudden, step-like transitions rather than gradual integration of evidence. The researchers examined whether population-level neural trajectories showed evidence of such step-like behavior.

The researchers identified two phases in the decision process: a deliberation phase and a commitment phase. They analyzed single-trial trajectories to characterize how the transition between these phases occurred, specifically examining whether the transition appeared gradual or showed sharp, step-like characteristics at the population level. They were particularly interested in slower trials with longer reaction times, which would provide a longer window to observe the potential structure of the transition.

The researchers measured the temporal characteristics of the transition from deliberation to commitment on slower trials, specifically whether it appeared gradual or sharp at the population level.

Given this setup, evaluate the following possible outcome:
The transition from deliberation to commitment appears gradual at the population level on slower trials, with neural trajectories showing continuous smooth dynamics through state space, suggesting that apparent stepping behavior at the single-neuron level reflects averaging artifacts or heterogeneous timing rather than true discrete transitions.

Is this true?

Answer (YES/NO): NO